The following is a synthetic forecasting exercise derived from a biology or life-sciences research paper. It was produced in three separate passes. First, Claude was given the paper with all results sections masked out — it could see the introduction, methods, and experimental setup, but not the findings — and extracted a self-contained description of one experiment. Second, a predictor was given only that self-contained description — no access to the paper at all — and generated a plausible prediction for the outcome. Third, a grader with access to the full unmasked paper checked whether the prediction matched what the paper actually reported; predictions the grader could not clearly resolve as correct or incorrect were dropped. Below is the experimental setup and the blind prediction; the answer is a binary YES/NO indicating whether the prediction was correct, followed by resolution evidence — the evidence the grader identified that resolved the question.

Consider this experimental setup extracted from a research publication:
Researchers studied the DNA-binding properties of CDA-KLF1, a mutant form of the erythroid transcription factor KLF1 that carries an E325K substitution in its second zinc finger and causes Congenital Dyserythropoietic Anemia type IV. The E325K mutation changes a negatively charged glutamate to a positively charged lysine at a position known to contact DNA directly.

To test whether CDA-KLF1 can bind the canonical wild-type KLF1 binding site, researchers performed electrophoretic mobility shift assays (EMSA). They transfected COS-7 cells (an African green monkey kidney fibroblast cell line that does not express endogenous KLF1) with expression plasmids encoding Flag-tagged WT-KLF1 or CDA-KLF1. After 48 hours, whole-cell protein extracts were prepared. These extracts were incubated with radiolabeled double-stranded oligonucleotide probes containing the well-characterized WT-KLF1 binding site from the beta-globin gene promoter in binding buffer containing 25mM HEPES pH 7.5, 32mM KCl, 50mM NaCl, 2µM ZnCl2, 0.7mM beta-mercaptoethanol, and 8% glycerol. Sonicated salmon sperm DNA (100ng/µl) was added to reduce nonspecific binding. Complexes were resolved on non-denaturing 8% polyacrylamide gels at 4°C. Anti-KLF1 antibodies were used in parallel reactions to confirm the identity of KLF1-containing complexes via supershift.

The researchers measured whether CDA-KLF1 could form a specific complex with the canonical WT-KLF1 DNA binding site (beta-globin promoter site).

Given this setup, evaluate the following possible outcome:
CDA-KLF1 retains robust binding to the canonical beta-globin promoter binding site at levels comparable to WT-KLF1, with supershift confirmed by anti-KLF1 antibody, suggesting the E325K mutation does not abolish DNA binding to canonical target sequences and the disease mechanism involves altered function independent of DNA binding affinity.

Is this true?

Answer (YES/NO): NO